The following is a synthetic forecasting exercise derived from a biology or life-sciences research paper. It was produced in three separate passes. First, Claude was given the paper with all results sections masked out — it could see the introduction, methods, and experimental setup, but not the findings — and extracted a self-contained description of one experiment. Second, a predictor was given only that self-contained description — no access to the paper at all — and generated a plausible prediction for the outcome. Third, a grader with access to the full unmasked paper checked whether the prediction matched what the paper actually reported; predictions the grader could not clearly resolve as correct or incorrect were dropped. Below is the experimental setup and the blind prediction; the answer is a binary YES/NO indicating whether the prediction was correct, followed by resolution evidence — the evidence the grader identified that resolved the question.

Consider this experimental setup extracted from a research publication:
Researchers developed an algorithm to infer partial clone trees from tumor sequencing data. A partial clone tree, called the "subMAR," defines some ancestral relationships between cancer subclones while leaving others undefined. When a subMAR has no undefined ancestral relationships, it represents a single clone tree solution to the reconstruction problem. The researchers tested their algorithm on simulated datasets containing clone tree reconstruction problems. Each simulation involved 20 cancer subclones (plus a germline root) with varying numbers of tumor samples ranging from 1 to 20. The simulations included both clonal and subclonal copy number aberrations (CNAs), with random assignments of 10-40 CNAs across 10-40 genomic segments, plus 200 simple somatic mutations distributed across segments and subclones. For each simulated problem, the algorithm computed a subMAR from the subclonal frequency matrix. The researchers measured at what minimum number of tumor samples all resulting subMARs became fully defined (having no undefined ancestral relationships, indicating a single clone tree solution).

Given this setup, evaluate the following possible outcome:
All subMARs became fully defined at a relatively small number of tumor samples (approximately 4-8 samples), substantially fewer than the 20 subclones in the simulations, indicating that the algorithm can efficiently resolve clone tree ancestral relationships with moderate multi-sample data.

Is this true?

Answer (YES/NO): NO